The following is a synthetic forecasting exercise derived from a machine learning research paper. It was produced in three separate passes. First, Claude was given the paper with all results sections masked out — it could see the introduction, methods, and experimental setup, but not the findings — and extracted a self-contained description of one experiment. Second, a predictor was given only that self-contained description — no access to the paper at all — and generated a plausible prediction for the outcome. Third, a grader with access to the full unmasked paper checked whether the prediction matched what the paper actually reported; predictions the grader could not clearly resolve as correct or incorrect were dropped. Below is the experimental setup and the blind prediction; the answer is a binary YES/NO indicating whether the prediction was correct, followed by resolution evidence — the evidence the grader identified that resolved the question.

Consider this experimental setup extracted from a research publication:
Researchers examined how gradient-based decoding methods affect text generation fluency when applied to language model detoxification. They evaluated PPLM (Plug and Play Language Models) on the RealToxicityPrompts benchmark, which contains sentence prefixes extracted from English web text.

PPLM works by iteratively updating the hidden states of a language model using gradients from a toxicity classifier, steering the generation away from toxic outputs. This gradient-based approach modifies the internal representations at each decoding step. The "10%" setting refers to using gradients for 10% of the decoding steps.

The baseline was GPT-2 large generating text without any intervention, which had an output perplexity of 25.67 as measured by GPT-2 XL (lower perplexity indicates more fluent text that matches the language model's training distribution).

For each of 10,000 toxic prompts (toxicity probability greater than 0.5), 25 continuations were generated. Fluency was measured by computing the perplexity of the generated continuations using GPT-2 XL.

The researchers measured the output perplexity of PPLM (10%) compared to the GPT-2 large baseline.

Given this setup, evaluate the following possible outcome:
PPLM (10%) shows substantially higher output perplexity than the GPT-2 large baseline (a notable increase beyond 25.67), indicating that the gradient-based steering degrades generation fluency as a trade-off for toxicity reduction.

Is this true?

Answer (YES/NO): YES